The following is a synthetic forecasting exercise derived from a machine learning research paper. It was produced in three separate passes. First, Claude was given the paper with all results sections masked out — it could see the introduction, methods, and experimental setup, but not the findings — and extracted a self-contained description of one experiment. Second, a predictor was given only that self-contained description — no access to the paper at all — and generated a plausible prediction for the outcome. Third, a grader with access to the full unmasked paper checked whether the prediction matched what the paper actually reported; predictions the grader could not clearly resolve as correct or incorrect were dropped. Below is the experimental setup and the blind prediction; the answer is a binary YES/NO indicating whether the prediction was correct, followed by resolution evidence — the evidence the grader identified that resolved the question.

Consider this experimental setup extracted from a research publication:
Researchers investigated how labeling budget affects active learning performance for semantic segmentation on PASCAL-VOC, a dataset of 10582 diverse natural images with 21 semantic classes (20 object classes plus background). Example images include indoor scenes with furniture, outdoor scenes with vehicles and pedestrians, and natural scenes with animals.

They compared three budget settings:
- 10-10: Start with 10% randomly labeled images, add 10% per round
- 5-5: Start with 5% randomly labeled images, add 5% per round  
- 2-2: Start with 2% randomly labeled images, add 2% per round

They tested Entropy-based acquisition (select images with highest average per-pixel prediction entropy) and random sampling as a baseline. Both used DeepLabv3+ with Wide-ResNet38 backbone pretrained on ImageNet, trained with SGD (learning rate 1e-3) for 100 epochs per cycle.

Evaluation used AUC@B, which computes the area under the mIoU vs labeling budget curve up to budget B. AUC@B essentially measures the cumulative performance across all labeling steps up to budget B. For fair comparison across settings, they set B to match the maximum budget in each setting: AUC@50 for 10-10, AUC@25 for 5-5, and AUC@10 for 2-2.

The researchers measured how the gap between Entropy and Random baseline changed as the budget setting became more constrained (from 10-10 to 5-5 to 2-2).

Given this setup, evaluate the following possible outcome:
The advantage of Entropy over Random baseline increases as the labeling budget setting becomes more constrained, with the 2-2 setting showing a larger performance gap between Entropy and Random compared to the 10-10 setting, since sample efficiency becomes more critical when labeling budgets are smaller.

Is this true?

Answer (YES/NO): NO